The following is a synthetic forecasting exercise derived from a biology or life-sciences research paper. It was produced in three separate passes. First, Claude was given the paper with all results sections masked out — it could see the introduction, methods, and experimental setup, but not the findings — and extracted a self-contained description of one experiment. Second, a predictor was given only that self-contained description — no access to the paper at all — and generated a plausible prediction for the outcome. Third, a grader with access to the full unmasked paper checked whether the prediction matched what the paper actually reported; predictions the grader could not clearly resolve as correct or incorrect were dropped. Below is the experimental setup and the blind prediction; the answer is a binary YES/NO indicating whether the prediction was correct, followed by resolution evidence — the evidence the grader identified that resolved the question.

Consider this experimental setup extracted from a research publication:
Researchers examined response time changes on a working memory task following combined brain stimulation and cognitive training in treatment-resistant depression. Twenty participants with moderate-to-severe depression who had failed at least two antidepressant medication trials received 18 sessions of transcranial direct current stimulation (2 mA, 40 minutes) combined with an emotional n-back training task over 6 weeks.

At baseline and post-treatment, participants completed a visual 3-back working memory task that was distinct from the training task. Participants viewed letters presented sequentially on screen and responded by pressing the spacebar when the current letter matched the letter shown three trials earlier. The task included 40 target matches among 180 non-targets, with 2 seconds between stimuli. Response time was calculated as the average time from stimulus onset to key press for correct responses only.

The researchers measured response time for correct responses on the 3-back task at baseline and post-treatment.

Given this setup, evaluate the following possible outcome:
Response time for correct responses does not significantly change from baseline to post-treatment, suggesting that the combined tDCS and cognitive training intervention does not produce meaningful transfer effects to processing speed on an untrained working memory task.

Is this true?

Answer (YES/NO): YES